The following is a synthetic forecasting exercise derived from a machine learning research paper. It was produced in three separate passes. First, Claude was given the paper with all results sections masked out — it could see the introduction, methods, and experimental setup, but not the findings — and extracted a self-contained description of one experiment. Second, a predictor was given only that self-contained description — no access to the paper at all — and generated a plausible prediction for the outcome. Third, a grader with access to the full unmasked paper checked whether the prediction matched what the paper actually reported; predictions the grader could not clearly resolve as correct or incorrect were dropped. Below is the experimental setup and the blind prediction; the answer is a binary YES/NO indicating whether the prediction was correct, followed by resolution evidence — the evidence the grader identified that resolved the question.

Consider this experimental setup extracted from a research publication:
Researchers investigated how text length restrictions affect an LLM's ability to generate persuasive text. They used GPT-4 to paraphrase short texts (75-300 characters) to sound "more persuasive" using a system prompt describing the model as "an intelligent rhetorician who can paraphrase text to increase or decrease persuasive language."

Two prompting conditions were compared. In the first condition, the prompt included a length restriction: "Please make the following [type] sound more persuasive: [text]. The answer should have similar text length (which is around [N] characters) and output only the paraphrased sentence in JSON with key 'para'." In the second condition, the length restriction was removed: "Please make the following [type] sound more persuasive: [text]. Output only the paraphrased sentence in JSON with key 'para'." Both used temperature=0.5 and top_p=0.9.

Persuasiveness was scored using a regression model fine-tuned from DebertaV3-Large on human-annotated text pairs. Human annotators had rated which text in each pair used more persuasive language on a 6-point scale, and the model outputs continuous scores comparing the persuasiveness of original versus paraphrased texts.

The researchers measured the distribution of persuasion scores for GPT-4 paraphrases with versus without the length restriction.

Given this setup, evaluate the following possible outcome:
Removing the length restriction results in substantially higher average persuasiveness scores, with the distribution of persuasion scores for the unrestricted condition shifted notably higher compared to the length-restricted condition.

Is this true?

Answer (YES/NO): YES